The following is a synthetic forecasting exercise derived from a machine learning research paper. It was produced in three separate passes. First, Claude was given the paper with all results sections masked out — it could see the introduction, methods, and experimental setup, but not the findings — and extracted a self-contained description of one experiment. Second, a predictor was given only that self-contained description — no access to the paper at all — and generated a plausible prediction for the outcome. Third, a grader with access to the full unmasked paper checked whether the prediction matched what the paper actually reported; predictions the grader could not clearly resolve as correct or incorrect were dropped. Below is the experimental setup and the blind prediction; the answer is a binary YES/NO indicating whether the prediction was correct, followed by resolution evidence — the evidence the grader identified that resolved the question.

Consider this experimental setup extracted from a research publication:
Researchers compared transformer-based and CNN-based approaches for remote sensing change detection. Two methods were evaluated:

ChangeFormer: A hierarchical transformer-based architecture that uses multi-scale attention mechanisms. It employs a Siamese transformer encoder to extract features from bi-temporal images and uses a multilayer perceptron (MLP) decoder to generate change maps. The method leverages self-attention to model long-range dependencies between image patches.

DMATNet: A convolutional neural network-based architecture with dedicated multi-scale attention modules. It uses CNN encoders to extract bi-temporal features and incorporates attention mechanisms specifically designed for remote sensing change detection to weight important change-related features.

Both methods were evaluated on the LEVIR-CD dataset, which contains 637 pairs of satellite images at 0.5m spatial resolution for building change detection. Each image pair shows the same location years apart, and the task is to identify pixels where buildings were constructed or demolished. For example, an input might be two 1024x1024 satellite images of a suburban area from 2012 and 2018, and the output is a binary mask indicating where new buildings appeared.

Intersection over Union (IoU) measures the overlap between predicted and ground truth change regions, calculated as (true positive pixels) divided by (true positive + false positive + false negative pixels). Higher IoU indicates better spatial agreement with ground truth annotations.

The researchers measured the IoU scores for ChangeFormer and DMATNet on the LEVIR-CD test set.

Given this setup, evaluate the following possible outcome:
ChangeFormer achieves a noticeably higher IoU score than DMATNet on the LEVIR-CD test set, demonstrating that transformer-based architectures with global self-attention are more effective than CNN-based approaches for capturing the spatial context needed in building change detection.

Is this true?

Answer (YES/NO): NO